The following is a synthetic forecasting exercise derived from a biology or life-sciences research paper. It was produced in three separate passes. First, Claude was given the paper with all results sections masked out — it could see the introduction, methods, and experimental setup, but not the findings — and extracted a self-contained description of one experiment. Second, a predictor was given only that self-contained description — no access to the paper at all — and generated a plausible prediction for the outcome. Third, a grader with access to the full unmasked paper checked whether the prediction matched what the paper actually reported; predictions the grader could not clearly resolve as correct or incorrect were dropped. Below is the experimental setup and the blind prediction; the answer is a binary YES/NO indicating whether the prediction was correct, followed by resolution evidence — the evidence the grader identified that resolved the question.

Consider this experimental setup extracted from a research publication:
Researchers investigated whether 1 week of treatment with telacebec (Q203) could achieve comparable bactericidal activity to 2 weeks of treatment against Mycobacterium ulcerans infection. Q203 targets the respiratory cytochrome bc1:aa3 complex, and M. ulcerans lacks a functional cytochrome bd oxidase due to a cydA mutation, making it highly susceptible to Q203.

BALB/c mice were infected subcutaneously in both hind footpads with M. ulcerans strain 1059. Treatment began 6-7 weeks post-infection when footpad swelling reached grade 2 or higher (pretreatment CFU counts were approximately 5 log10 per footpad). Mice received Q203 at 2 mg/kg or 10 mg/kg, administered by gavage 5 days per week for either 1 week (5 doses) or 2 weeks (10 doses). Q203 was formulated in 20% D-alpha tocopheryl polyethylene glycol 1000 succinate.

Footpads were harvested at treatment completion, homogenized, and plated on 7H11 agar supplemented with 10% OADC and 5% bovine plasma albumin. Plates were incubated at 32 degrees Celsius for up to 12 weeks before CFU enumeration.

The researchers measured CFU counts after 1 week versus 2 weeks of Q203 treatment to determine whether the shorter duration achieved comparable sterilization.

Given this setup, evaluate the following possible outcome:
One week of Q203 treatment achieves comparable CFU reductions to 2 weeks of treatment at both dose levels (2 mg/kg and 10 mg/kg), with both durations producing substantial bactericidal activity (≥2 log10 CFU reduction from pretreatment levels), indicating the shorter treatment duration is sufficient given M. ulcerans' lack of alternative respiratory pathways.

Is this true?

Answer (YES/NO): NO